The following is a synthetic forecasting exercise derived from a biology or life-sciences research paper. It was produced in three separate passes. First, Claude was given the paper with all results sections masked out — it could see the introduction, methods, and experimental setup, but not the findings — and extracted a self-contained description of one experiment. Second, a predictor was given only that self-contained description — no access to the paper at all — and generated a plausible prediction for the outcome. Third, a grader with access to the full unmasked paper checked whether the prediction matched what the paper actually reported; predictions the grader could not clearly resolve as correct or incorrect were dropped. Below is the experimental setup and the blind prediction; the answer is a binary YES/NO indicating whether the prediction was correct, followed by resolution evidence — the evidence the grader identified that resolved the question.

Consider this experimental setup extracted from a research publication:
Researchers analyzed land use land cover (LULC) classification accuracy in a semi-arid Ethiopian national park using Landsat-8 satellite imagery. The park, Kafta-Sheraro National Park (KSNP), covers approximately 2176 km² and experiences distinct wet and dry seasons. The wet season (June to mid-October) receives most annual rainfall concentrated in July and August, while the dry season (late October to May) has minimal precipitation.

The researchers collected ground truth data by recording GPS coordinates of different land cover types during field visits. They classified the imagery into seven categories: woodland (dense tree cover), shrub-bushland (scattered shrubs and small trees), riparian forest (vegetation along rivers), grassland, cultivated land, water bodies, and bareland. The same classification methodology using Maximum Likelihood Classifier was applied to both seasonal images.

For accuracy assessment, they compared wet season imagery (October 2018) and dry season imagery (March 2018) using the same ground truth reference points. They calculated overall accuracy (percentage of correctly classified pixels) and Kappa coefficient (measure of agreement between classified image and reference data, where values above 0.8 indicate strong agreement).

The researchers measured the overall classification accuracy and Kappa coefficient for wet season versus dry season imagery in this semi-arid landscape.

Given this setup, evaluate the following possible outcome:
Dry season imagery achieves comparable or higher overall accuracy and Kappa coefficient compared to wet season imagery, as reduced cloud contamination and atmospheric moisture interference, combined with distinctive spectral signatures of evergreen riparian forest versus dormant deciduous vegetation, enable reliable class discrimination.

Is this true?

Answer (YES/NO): YES